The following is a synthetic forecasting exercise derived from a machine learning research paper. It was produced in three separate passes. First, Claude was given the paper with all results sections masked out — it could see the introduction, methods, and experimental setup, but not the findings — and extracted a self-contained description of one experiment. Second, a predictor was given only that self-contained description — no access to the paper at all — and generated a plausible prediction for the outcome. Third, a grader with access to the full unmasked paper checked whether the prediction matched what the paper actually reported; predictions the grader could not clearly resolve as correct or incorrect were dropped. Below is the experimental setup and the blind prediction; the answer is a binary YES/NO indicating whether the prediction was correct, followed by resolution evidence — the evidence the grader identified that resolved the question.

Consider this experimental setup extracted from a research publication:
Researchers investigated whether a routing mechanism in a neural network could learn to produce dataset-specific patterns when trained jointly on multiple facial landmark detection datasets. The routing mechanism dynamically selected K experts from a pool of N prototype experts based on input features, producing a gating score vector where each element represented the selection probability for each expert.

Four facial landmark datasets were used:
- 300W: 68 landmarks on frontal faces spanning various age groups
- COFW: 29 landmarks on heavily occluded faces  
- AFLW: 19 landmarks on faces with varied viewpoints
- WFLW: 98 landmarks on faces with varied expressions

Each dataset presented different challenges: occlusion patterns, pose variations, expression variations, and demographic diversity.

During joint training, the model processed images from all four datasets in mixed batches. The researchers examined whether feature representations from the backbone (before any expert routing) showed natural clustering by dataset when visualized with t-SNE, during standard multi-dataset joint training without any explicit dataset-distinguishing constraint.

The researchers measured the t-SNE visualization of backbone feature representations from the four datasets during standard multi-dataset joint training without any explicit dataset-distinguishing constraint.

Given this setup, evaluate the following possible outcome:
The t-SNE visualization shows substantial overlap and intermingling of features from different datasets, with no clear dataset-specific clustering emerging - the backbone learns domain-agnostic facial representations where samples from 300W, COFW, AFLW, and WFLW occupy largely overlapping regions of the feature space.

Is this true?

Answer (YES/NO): YES